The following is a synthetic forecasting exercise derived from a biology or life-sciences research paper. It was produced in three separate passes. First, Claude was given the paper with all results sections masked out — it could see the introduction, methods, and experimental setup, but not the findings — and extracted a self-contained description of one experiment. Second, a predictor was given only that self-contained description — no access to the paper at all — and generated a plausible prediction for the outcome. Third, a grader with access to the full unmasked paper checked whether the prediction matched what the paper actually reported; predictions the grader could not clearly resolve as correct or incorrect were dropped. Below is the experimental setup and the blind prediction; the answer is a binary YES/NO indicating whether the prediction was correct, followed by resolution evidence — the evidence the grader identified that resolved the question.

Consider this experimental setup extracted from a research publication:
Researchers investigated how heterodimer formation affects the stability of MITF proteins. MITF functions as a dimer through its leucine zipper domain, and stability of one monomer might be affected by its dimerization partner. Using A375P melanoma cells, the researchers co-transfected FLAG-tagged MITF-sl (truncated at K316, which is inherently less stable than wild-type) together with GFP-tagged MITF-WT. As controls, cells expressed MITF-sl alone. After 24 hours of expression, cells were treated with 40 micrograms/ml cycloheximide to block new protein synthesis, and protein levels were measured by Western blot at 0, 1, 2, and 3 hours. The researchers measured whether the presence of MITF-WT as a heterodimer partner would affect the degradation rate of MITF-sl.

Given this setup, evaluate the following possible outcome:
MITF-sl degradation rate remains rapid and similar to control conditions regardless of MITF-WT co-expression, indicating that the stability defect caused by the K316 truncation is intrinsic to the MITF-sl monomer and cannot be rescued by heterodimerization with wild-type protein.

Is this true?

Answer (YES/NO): NO